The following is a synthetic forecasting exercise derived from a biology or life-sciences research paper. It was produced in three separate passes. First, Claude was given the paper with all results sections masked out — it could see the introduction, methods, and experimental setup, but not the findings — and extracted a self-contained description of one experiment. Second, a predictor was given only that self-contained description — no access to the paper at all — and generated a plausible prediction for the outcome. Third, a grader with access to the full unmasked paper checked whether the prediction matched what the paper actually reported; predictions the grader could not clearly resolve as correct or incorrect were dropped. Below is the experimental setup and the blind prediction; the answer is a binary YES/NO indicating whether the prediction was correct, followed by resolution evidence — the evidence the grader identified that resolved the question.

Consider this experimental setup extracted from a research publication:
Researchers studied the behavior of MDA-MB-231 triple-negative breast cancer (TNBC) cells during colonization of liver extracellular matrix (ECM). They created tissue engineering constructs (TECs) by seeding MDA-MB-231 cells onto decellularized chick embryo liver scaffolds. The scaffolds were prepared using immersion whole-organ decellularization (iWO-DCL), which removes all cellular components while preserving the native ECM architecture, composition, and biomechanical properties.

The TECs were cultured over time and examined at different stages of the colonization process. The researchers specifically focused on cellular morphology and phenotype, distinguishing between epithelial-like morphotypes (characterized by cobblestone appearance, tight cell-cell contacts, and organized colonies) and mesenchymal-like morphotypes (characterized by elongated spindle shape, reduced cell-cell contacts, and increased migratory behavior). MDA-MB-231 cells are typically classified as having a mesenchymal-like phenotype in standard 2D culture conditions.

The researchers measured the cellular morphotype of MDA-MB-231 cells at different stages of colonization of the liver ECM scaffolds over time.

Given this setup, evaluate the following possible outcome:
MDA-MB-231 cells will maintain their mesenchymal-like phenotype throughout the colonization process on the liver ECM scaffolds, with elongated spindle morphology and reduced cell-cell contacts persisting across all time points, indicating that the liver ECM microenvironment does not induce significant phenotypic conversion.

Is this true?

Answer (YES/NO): NO